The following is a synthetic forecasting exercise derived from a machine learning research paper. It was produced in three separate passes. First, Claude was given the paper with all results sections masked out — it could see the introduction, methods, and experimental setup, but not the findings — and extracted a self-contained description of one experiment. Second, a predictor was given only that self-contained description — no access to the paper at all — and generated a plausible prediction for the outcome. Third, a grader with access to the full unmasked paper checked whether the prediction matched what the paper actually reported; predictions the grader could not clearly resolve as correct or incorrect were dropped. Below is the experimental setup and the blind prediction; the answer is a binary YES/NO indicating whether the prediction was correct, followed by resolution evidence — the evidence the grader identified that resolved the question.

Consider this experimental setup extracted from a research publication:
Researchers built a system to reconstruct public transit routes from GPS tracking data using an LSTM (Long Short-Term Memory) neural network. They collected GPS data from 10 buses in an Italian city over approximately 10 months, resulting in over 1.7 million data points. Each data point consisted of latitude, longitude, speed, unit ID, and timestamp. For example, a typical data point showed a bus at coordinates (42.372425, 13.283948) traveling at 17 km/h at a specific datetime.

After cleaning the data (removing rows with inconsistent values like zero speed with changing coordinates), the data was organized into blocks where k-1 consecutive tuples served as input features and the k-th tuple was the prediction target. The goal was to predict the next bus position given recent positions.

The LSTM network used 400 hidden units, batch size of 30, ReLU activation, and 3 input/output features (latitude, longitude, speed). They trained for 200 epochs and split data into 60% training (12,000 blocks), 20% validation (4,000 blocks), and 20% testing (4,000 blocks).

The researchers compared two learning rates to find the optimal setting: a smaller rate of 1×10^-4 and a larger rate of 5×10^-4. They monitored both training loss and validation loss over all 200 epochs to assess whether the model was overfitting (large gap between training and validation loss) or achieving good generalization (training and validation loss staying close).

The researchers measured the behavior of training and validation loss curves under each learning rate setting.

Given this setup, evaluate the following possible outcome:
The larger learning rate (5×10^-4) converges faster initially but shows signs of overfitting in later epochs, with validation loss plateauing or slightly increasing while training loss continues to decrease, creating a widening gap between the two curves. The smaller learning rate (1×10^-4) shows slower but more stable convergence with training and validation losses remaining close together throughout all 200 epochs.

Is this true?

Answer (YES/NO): NO